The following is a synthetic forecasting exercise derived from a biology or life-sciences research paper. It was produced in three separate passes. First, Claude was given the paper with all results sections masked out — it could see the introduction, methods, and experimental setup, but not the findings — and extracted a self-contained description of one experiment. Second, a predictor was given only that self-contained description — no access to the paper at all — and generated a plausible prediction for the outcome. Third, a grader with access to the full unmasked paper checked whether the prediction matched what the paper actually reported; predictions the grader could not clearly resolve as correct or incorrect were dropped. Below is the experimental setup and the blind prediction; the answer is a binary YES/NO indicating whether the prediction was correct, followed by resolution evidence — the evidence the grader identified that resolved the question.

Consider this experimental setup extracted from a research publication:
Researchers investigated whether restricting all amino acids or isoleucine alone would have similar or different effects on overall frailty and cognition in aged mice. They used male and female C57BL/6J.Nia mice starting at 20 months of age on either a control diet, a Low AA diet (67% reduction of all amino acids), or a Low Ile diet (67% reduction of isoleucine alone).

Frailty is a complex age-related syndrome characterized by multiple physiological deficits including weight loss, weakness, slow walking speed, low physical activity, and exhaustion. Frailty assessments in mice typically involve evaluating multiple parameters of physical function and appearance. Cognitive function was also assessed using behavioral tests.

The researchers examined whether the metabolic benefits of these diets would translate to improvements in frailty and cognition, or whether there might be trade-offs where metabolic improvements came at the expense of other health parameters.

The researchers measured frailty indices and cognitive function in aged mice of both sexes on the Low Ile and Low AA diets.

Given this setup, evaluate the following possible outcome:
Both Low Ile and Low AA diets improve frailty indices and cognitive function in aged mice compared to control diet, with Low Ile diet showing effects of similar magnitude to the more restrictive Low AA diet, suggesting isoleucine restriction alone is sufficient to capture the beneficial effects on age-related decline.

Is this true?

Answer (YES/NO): NO